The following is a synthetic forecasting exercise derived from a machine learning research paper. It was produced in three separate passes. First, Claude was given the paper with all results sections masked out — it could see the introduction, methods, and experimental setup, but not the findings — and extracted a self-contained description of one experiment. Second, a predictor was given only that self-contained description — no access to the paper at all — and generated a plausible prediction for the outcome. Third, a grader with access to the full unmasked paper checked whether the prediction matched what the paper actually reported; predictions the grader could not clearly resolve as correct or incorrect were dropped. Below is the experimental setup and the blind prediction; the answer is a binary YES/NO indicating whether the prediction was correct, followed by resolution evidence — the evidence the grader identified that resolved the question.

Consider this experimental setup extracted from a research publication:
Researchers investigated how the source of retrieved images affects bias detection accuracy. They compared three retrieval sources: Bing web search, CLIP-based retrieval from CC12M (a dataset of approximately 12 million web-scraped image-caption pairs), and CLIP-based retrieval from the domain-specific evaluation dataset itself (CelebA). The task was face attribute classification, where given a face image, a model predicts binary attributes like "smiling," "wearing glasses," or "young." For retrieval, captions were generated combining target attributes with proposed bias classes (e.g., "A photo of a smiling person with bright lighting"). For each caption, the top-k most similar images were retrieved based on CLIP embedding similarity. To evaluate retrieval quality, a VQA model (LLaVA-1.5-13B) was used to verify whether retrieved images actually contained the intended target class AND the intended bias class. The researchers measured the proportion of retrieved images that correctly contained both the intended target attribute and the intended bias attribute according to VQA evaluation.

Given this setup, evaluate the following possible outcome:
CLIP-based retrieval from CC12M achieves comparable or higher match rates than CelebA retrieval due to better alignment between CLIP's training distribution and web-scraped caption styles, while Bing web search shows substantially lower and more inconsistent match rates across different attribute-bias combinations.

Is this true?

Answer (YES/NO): NO